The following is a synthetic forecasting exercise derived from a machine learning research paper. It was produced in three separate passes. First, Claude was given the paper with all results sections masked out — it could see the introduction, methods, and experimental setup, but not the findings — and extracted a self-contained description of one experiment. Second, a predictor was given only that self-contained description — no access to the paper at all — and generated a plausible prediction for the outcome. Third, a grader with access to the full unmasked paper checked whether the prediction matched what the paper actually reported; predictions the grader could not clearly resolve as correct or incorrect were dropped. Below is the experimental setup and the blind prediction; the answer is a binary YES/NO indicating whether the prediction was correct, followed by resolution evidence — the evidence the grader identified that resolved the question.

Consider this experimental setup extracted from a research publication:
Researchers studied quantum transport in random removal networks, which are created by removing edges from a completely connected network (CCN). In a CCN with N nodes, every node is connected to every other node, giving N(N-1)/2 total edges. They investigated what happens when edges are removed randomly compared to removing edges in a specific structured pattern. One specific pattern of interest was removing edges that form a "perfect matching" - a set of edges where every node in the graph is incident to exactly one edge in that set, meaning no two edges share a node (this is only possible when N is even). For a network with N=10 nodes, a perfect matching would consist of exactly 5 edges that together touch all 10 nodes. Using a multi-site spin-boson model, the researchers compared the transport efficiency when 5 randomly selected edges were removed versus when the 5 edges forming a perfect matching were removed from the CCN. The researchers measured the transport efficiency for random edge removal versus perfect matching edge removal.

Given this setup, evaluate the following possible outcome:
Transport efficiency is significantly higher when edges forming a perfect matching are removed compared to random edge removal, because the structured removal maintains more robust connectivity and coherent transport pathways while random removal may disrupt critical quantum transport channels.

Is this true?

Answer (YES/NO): YES